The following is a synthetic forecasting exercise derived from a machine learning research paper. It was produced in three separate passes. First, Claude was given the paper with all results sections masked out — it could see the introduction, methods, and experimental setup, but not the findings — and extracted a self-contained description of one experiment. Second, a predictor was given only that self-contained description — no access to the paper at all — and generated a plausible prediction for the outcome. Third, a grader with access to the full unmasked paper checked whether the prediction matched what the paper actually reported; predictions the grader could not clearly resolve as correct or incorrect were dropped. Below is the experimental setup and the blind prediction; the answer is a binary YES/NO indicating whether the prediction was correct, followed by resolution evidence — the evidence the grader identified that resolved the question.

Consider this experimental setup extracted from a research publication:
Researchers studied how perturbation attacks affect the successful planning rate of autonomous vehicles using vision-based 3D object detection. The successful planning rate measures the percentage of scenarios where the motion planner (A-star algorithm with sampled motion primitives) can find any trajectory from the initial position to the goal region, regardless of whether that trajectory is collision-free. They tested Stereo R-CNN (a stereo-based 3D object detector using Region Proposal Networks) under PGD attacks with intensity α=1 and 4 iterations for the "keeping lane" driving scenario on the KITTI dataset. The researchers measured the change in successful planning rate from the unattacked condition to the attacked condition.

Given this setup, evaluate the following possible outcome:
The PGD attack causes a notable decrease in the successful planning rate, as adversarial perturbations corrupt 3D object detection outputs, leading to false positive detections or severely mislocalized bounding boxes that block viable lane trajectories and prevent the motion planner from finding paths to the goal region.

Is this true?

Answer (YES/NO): NO